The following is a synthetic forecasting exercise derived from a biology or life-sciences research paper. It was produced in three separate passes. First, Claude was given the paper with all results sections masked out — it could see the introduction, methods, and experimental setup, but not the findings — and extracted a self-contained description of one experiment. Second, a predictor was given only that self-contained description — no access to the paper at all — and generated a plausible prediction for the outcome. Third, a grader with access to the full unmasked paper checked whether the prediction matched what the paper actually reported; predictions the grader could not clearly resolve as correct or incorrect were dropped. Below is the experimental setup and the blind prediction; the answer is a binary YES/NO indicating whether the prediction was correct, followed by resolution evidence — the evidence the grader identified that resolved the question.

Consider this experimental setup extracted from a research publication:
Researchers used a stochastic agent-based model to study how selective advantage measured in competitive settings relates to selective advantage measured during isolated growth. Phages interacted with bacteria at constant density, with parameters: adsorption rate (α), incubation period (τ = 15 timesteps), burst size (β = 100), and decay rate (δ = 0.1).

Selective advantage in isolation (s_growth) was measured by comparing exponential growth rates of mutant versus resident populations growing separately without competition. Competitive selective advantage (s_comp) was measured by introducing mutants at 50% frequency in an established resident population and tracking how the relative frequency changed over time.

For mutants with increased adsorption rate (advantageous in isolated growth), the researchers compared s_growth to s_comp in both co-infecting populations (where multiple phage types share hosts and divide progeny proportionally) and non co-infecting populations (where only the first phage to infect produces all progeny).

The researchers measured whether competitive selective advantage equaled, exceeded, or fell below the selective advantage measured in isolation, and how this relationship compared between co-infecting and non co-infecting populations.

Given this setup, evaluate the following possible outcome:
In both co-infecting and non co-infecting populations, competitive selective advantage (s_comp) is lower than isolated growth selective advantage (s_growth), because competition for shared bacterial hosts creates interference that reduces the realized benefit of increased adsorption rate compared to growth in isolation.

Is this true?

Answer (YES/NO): NO